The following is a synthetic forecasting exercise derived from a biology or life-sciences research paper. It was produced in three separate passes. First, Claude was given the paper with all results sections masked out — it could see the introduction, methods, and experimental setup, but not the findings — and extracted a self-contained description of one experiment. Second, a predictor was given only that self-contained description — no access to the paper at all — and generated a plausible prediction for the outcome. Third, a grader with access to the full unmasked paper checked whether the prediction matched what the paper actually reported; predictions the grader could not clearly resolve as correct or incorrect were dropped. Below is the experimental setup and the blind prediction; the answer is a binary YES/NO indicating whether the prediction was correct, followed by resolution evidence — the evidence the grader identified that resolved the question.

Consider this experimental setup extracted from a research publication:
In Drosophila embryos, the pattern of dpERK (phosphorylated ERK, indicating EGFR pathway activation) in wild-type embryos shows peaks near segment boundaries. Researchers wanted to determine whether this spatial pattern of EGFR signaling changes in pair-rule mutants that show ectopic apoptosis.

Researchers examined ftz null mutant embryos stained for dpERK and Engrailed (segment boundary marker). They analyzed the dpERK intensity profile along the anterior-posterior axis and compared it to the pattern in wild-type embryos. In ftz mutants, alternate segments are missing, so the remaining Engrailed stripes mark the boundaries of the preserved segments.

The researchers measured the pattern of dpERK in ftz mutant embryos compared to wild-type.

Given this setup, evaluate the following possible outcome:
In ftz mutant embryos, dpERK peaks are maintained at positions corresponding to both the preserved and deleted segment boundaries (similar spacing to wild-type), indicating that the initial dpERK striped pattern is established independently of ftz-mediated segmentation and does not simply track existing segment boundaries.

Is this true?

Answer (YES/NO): NO